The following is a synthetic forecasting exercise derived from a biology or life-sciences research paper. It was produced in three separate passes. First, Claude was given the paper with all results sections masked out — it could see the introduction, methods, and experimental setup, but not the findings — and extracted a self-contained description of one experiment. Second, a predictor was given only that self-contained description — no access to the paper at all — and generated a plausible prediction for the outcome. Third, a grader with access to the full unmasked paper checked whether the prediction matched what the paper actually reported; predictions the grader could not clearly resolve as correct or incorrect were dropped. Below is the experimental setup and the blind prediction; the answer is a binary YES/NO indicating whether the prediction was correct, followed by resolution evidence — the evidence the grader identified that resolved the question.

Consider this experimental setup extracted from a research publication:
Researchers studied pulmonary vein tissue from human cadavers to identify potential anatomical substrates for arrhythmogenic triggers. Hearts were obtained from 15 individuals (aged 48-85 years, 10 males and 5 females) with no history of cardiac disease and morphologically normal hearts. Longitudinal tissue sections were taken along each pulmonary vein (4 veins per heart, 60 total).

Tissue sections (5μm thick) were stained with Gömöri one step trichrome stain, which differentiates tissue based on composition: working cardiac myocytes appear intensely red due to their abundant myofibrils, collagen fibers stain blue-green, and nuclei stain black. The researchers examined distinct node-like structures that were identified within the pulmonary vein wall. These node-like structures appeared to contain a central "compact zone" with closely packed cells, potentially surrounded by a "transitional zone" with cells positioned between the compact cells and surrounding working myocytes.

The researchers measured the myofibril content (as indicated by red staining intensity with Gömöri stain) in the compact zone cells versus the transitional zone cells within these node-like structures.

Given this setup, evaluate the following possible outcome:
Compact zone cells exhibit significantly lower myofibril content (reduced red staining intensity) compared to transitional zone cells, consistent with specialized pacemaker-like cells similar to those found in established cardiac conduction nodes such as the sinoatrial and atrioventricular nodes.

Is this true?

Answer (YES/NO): NO